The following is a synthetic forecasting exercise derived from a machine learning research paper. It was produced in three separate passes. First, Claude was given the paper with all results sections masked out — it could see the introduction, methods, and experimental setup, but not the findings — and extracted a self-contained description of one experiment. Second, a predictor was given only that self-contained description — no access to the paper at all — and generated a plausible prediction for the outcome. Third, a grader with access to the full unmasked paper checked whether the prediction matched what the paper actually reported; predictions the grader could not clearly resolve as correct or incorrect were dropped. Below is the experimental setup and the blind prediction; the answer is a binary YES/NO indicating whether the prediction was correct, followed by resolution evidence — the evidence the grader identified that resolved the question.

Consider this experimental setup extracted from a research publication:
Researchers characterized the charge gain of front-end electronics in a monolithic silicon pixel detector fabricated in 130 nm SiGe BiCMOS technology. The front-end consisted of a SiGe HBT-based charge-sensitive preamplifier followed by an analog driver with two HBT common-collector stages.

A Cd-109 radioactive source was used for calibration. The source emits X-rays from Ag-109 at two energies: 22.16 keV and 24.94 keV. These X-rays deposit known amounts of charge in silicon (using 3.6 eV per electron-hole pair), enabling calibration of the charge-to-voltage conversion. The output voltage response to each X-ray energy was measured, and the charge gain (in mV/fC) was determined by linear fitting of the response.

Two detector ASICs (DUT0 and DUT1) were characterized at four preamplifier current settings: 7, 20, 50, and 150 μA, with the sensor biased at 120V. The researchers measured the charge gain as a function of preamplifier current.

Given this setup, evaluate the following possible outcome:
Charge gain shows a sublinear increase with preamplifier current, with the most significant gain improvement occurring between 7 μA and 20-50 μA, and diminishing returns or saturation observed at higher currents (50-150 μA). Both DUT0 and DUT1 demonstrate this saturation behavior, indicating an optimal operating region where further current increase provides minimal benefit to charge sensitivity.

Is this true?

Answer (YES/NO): NO